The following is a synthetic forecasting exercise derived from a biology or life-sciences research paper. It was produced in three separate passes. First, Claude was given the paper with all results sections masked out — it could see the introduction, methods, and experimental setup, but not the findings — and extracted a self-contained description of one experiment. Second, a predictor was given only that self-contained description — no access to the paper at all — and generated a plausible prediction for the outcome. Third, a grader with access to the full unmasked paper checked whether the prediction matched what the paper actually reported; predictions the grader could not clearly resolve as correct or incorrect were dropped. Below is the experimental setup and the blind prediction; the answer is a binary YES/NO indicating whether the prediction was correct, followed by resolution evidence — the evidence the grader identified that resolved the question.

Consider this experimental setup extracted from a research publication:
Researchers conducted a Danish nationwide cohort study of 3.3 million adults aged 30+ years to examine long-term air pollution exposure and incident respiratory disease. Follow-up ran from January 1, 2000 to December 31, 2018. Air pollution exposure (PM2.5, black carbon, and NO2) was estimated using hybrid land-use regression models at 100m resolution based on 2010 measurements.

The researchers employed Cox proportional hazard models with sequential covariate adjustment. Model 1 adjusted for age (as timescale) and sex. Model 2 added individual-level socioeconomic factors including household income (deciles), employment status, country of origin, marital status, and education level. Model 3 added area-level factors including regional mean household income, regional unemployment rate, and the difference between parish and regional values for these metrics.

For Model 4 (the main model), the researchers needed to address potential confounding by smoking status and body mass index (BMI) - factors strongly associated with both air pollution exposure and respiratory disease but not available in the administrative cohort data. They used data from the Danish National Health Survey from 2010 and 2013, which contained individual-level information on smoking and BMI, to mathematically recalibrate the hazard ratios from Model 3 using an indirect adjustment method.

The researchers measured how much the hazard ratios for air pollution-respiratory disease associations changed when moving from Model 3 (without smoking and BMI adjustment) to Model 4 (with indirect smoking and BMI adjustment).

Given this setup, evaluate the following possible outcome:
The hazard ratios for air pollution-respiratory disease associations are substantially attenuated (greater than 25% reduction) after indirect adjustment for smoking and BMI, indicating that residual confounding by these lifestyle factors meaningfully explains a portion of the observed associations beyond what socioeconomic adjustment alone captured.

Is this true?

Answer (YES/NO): NO